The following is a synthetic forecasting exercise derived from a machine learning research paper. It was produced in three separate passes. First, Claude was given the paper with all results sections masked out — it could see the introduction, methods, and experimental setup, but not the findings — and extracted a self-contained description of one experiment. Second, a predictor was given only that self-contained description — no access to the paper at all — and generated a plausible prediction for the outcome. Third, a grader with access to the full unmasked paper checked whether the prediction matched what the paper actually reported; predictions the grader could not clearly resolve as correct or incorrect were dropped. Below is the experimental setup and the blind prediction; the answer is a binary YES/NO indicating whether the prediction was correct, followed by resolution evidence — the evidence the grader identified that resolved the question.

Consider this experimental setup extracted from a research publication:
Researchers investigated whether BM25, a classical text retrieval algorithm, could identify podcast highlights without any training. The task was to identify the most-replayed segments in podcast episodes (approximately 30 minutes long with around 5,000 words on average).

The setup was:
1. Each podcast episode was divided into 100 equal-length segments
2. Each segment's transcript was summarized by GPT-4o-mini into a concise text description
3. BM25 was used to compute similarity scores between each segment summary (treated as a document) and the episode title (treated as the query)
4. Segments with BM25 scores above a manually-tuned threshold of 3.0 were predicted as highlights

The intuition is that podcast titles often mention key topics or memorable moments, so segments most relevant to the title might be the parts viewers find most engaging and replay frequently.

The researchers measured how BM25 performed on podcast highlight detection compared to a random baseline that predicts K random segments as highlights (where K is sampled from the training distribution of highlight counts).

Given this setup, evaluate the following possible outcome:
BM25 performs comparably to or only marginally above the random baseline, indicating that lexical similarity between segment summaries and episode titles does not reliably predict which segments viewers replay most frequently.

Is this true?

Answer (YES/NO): YES